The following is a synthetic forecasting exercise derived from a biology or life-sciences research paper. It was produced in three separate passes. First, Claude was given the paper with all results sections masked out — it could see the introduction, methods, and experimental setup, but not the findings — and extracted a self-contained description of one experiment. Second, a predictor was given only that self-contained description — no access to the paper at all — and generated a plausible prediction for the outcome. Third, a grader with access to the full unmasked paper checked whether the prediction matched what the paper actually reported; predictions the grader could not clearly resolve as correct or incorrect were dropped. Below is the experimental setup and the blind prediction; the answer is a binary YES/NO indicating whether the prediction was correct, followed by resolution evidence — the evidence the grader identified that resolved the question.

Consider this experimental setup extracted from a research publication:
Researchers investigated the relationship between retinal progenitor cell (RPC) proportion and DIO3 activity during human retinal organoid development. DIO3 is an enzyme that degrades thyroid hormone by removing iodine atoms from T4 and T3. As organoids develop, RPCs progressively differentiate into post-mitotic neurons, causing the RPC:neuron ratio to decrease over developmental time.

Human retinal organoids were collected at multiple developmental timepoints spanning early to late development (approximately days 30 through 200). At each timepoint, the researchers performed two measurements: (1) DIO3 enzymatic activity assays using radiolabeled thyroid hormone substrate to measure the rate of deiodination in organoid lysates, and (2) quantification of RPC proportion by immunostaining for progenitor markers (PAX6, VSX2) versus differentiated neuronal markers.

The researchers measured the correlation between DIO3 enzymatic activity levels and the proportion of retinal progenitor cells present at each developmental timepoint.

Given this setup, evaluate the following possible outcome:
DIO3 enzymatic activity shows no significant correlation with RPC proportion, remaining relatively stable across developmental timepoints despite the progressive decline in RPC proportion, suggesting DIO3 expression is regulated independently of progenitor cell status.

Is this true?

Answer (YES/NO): NO